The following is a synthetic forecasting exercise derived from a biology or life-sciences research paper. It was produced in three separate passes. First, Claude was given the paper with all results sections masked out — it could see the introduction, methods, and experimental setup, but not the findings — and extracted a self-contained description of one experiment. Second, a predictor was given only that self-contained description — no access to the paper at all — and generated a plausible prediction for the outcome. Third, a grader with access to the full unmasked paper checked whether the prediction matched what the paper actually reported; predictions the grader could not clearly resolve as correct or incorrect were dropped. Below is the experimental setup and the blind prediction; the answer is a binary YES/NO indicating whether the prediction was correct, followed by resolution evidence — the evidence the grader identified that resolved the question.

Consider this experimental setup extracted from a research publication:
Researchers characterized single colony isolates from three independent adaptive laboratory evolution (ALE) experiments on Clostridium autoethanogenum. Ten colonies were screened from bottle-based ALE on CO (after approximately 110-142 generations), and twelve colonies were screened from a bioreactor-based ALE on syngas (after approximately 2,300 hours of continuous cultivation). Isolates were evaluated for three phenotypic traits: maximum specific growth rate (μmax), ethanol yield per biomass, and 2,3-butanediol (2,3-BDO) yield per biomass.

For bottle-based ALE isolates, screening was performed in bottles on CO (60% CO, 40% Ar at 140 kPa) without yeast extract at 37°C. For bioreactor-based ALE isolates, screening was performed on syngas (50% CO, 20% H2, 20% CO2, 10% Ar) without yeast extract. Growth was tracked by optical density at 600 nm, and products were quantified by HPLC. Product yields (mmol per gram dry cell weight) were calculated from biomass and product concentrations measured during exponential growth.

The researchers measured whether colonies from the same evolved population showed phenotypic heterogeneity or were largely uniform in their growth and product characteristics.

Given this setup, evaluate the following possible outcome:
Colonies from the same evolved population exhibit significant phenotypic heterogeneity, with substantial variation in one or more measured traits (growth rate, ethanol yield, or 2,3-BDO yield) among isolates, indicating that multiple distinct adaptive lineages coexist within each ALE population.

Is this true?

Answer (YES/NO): YES